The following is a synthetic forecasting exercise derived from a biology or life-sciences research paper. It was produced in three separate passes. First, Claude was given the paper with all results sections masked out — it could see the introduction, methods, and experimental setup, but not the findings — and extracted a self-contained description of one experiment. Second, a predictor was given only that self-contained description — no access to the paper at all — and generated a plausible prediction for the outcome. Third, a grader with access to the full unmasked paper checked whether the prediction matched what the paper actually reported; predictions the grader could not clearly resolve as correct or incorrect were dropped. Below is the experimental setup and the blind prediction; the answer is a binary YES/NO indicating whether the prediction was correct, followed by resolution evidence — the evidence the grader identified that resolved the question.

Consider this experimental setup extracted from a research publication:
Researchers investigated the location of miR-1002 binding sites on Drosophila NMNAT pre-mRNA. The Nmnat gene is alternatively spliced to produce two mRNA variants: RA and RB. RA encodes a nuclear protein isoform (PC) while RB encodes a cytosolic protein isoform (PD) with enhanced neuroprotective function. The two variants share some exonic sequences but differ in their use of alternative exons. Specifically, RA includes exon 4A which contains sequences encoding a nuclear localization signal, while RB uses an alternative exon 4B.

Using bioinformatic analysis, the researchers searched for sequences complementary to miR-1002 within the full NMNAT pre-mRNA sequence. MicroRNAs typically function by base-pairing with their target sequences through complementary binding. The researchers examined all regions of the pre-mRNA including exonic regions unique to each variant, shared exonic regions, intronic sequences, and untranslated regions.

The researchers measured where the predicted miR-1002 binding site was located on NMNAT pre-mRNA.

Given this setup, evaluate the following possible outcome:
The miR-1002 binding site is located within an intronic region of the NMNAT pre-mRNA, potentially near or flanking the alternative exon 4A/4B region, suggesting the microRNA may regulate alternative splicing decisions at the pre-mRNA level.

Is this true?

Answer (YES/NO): NO